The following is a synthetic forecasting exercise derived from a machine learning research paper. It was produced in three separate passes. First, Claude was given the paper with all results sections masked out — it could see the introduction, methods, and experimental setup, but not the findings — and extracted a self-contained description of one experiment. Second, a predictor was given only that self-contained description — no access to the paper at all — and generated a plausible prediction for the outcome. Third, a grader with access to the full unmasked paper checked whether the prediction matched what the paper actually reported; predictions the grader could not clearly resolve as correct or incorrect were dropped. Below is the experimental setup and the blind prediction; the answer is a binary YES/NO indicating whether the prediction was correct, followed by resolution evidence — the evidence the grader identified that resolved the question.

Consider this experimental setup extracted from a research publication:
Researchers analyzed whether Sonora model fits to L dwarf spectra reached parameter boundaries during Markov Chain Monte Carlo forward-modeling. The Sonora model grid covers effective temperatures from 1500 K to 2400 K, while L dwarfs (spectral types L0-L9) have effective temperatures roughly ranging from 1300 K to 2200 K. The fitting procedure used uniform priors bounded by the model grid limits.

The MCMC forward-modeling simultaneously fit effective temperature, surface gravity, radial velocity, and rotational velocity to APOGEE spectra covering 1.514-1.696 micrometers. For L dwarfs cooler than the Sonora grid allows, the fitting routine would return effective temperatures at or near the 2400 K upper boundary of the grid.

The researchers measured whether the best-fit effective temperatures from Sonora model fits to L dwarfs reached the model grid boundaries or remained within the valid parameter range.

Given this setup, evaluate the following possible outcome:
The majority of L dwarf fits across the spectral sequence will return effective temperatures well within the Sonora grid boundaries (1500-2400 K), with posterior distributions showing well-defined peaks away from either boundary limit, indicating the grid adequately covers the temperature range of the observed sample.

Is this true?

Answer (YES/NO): NO